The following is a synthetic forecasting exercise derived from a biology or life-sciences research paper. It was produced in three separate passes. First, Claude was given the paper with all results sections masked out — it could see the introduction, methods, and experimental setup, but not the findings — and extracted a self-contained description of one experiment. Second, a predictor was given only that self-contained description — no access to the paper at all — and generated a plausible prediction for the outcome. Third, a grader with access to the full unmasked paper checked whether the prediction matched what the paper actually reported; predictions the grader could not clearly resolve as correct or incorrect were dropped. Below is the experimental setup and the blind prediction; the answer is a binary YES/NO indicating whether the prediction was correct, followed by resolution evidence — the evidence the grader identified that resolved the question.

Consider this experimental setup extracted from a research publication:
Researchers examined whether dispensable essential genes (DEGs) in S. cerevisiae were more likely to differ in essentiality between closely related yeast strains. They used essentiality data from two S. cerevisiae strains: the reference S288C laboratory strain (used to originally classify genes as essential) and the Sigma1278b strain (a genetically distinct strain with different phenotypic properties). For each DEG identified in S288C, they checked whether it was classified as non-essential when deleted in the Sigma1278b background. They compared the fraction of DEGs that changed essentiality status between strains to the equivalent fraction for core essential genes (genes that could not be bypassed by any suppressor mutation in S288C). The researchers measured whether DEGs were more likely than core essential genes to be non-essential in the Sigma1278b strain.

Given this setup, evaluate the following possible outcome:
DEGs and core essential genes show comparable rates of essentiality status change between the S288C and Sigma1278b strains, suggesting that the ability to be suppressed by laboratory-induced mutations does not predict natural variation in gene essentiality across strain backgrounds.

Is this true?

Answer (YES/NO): NO